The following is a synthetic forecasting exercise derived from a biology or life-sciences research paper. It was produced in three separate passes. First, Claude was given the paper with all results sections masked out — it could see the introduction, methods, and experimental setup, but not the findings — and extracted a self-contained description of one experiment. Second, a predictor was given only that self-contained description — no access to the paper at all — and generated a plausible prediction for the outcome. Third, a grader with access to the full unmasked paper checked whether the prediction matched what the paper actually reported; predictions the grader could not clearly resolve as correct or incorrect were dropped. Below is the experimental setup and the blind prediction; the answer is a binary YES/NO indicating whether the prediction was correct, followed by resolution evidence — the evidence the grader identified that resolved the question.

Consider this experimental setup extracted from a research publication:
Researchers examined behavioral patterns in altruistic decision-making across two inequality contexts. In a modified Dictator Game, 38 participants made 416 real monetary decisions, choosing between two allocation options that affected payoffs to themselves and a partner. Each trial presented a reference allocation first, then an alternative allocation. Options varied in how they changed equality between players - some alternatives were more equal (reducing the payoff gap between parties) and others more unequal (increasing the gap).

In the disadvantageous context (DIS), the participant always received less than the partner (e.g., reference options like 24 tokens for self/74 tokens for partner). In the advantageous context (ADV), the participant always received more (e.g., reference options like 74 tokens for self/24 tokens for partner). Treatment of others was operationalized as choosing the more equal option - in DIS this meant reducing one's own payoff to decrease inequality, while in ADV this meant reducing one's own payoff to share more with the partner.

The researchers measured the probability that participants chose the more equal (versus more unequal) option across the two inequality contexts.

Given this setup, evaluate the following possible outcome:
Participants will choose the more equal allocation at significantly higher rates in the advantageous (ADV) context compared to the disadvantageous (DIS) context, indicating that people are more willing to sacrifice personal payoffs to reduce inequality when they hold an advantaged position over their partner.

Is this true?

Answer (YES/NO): NO